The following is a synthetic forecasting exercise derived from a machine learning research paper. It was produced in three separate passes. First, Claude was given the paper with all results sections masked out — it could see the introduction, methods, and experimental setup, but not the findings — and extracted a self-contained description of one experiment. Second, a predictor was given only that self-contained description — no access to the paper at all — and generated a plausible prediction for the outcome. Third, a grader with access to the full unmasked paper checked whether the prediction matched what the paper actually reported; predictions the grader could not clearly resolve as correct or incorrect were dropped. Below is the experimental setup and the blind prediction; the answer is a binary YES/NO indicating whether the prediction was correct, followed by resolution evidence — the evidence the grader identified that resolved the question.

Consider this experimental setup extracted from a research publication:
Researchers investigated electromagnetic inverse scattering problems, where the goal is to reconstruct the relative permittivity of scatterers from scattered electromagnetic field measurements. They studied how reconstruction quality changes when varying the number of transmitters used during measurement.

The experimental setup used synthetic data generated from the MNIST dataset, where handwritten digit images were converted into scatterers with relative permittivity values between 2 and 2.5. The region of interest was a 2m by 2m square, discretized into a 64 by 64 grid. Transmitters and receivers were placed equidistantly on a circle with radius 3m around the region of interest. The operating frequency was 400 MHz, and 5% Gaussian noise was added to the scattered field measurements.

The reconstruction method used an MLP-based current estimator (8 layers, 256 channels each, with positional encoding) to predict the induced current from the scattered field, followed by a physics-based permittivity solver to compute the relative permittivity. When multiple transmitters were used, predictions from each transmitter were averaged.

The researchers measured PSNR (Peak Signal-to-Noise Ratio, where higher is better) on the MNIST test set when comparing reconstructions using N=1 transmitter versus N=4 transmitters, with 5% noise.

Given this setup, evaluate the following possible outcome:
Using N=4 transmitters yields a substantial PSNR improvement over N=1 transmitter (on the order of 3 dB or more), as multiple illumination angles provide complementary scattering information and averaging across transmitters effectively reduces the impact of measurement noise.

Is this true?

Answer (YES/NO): NO